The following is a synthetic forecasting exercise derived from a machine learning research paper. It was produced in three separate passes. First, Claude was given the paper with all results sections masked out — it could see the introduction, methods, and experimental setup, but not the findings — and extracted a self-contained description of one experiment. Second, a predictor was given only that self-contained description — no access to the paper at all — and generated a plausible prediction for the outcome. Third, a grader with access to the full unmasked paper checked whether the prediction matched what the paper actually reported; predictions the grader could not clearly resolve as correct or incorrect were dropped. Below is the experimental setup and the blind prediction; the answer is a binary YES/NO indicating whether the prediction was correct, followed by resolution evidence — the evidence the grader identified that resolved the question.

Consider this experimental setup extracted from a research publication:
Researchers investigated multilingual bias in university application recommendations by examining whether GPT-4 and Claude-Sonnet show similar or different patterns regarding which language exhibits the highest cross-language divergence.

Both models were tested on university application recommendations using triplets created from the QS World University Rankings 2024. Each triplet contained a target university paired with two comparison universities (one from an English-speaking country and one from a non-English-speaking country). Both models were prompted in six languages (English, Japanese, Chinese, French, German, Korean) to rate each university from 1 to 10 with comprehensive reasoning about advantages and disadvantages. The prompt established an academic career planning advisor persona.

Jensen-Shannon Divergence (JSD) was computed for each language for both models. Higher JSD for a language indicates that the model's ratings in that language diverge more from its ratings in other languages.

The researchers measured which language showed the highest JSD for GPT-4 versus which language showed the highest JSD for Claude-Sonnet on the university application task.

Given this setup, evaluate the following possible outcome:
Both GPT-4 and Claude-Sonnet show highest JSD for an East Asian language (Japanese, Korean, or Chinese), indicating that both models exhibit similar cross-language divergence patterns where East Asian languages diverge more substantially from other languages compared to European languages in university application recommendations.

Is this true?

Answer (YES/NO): NO